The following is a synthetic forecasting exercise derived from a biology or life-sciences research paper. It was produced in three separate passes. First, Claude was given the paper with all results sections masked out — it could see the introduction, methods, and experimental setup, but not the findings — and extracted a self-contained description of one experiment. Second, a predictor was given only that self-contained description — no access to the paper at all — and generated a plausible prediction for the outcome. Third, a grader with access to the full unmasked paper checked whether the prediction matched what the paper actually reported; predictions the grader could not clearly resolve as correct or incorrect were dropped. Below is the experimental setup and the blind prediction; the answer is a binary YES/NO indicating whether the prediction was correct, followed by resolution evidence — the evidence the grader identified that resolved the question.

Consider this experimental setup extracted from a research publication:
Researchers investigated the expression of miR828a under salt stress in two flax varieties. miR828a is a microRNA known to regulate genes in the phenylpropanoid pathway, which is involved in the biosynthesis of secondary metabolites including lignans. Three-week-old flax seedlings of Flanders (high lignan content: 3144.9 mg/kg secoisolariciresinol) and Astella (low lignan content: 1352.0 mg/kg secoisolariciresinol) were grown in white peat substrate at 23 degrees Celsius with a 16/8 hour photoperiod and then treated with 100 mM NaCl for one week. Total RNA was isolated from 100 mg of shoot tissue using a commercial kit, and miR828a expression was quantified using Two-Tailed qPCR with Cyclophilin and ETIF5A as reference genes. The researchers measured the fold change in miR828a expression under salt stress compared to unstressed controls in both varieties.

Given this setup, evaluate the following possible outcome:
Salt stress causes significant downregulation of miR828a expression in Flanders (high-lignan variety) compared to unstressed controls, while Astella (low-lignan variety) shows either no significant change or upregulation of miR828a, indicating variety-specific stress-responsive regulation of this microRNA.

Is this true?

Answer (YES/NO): NO